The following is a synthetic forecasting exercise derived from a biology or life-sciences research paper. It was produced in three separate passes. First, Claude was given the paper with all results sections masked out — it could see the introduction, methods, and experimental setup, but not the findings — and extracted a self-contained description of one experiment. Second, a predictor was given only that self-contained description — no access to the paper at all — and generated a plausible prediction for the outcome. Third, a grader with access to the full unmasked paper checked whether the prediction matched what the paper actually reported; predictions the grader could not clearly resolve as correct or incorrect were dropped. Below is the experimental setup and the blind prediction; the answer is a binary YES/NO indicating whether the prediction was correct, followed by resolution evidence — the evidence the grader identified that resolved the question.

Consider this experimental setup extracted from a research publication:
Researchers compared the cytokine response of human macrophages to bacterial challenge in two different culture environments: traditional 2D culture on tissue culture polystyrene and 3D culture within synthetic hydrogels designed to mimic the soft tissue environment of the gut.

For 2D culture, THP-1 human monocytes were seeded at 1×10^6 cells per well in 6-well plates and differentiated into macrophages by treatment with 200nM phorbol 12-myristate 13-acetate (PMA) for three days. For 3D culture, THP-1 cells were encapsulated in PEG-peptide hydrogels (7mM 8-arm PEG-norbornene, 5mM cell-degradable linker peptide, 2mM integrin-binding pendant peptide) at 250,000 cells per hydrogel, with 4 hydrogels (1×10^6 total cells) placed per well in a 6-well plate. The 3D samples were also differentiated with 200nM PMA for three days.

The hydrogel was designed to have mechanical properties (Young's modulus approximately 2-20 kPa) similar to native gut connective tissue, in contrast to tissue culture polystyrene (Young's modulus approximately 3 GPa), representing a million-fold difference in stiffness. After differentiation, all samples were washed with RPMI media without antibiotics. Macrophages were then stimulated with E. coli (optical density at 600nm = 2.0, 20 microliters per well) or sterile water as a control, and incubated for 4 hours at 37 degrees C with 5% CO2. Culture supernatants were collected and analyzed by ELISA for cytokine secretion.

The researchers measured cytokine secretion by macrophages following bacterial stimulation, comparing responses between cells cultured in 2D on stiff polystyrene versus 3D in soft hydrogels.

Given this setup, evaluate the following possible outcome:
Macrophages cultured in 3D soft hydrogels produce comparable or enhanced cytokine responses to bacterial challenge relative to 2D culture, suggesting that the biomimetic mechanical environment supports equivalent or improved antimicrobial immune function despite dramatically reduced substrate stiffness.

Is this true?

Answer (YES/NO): NO